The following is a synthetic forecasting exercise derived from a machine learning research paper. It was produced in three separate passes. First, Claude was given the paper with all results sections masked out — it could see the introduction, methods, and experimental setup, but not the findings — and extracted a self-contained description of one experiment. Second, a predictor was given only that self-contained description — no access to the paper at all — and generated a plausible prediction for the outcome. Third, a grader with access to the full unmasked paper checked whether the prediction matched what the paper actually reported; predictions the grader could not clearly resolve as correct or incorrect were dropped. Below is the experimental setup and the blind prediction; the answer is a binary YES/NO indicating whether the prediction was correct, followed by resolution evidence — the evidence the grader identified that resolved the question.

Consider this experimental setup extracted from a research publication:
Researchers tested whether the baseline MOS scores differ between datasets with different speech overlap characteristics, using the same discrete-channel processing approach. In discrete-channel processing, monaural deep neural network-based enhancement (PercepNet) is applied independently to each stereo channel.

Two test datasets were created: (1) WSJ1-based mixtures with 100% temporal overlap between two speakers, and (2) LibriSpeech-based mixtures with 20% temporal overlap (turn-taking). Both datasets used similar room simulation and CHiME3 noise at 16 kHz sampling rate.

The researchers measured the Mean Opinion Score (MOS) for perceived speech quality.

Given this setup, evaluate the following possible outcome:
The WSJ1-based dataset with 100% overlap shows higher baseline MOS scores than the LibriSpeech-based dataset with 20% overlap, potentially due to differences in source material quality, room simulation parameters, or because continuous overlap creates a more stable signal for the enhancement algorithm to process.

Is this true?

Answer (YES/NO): NO